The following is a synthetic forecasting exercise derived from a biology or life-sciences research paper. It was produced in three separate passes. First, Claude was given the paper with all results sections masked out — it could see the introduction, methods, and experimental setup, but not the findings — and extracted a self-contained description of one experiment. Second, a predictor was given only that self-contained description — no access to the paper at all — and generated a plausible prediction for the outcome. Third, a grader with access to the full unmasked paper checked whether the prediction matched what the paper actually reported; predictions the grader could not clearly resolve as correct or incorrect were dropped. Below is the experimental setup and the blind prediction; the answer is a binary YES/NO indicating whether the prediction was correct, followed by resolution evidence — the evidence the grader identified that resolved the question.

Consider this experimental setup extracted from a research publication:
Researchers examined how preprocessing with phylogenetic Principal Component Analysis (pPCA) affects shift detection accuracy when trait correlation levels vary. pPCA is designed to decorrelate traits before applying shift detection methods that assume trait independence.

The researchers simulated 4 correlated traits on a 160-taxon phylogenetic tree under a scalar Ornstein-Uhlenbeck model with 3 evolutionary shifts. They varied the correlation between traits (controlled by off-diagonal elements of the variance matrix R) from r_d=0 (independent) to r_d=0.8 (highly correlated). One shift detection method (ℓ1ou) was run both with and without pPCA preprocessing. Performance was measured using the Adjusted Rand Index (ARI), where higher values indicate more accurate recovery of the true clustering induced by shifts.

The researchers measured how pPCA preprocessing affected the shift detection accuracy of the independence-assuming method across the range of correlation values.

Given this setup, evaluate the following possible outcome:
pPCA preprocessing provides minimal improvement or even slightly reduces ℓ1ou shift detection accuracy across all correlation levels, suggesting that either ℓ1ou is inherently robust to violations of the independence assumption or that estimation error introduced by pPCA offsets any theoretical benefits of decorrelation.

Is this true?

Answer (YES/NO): NO